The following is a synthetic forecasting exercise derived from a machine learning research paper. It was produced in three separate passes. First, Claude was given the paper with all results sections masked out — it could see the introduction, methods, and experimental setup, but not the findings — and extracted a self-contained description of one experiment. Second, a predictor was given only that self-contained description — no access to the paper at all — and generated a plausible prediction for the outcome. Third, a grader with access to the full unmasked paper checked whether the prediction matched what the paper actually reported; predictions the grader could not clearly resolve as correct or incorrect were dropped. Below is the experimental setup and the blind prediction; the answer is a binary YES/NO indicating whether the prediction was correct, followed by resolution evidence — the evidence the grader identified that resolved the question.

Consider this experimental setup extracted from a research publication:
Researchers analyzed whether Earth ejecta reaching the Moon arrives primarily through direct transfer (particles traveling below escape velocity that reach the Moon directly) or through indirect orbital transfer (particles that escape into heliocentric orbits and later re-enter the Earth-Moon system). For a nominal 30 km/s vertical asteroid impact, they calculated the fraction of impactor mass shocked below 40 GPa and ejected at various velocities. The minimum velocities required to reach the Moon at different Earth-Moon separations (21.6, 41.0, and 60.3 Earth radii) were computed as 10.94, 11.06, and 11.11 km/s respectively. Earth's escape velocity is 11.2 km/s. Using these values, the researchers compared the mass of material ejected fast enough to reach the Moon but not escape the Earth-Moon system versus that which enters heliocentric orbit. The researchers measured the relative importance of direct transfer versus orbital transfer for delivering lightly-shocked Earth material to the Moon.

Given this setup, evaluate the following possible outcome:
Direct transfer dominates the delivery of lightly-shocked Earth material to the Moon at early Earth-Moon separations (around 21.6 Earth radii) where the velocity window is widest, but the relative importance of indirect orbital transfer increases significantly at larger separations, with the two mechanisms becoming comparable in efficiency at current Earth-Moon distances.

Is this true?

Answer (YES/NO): NO